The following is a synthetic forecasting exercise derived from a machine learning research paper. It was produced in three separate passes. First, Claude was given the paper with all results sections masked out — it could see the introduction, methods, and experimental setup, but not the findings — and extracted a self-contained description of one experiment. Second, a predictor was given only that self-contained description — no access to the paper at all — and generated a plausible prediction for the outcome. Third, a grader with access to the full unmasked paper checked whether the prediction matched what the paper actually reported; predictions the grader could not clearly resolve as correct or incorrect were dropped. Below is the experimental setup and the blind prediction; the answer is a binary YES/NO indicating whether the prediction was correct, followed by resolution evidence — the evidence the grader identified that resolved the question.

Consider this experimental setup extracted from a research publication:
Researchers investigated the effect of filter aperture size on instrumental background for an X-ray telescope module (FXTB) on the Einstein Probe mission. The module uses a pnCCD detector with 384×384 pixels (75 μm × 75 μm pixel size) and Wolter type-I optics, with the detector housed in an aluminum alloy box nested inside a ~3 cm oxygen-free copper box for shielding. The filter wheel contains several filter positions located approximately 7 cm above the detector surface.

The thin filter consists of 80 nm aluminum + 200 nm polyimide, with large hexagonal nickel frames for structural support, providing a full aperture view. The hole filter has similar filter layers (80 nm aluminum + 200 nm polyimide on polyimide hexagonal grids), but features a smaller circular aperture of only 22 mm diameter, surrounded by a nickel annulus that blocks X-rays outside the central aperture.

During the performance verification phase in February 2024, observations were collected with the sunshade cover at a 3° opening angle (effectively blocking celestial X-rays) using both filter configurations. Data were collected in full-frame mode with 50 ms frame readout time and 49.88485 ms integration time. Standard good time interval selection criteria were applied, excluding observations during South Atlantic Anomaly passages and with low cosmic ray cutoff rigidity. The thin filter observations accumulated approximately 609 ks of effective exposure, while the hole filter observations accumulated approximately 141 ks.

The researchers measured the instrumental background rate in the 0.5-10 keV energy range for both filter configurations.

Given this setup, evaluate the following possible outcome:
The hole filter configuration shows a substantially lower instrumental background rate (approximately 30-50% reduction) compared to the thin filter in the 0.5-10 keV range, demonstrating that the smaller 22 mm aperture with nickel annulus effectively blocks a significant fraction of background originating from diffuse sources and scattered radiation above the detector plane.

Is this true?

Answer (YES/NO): NO